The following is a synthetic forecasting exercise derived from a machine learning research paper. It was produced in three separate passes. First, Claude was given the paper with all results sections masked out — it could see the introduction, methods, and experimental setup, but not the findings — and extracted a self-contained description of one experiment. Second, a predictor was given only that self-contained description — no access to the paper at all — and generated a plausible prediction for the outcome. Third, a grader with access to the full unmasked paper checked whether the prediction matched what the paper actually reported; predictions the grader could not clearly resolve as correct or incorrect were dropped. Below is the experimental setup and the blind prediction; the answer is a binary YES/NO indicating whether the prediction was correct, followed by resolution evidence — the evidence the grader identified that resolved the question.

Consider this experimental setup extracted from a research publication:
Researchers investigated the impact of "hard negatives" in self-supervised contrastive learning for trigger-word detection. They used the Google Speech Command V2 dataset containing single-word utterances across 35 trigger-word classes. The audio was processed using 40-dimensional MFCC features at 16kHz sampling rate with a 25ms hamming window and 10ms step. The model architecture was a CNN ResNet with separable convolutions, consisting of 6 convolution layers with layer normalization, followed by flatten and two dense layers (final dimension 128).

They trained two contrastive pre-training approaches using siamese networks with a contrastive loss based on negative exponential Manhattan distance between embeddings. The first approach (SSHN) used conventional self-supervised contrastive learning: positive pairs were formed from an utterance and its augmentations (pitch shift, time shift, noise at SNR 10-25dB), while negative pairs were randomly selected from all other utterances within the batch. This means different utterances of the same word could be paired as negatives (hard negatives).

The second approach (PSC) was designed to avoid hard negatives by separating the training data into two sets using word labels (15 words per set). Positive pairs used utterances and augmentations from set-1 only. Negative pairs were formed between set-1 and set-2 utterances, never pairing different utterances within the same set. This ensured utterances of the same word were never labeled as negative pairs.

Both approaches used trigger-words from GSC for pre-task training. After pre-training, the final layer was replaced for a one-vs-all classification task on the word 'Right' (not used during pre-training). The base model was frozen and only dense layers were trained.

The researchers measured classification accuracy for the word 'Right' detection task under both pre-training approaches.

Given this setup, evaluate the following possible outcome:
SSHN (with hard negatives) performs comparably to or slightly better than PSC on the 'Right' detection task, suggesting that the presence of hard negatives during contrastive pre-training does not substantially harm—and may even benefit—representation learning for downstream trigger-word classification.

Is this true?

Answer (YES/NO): NO